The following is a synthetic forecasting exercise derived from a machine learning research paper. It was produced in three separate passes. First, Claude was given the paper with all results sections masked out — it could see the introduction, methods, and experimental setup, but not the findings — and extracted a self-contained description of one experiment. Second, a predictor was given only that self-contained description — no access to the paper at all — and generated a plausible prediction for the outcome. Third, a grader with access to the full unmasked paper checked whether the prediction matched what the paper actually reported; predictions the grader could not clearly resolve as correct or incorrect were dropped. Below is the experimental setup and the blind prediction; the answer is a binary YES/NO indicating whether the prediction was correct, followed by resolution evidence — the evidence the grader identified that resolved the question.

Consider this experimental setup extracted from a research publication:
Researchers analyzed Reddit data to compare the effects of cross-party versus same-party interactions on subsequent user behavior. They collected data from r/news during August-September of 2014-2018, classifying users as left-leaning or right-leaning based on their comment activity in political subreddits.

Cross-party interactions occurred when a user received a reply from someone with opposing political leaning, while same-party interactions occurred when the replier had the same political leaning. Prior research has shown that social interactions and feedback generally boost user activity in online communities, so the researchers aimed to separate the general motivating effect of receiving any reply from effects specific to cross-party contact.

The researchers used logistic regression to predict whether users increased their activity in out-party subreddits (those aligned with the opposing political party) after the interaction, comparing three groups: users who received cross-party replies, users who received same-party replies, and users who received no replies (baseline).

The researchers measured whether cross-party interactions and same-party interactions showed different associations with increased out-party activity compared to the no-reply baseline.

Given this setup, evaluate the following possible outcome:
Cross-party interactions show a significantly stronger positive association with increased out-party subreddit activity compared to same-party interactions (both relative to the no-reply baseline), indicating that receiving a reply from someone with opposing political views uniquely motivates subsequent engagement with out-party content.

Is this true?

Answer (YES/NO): NO